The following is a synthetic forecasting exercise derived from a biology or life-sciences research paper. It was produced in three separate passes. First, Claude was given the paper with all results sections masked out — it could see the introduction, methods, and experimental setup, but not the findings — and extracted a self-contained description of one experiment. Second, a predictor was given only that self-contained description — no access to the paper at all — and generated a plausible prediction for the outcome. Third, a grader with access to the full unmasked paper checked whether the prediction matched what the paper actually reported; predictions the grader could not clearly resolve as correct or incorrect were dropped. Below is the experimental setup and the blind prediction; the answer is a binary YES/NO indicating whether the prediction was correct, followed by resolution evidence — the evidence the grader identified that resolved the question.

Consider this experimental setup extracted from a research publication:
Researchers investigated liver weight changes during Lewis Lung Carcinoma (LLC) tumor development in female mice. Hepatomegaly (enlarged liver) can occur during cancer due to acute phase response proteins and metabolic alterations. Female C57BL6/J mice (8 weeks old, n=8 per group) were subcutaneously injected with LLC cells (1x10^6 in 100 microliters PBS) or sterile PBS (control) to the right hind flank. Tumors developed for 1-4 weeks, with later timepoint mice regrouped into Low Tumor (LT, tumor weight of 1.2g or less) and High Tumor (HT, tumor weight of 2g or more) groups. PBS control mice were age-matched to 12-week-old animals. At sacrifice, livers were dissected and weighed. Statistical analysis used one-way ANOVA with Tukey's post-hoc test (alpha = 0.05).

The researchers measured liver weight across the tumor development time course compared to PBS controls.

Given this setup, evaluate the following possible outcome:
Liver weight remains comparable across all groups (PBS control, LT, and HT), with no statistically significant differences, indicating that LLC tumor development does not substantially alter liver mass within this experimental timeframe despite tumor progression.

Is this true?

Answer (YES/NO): NO